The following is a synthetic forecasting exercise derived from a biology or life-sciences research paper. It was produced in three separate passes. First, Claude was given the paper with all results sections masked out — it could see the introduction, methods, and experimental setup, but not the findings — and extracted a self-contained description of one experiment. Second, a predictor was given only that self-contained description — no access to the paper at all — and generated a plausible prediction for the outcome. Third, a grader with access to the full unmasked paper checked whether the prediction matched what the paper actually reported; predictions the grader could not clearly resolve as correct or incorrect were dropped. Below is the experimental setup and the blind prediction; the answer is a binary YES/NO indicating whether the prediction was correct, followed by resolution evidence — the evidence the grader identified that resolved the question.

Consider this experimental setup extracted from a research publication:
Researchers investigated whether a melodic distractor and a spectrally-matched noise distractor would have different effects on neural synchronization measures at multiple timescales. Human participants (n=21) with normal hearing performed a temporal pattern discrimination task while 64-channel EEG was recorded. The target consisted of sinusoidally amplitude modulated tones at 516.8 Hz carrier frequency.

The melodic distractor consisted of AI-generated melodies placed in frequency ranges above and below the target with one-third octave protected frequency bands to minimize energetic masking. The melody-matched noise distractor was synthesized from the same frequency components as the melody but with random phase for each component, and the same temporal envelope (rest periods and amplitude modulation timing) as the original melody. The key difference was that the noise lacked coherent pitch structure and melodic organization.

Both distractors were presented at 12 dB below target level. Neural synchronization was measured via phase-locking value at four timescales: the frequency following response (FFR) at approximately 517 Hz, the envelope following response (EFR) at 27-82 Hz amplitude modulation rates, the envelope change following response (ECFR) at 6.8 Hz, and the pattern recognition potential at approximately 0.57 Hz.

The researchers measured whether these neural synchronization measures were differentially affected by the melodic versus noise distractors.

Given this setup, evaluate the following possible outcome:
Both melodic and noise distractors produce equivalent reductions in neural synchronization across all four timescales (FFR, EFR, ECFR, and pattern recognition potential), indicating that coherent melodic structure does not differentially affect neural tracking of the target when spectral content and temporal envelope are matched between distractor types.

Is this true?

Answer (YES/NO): NO